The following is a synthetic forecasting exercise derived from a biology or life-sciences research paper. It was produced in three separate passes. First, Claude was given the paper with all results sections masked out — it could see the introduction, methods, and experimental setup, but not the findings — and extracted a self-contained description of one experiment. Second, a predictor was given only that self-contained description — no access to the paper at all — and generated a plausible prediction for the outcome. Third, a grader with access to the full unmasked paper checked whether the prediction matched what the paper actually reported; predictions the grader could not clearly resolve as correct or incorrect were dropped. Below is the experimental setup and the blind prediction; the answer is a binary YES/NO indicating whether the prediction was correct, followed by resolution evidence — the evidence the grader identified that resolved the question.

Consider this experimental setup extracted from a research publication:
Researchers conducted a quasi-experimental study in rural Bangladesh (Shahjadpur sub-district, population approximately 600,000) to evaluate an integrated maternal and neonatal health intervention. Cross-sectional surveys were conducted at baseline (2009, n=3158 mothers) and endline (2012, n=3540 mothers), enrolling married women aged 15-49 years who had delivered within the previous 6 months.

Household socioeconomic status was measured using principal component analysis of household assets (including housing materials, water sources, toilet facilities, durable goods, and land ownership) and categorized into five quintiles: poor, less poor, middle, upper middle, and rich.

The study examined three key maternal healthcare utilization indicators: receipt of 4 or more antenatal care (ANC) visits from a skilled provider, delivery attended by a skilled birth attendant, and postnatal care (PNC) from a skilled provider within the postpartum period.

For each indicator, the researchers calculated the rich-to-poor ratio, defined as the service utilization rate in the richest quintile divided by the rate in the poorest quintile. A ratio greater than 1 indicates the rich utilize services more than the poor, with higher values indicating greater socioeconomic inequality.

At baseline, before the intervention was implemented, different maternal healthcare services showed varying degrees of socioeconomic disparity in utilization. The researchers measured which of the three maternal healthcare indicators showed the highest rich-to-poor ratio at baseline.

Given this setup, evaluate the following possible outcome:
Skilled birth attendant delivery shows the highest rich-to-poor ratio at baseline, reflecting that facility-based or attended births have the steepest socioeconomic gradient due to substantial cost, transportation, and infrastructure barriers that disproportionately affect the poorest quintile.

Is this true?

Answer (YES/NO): NO